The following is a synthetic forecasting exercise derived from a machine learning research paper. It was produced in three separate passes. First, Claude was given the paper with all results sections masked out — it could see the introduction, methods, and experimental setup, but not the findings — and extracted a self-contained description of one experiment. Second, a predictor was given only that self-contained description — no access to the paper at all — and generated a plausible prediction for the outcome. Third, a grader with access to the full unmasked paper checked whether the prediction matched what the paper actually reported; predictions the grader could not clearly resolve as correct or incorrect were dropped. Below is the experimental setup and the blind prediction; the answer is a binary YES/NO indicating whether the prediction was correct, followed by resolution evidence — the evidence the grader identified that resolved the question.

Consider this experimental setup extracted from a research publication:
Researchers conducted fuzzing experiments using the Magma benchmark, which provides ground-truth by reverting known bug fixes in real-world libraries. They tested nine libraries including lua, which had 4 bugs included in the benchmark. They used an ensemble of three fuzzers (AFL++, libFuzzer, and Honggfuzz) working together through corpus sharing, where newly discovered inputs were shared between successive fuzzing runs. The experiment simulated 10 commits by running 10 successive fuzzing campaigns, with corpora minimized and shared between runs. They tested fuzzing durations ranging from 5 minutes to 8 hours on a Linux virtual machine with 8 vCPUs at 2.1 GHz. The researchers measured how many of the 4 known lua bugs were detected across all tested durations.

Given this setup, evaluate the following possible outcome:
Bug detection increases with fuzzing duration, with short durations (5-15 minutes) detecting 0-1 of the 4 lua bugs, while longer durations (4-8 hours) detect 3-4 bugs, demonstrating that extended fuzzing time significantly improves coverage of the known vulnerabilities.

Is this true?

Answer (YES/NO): NO